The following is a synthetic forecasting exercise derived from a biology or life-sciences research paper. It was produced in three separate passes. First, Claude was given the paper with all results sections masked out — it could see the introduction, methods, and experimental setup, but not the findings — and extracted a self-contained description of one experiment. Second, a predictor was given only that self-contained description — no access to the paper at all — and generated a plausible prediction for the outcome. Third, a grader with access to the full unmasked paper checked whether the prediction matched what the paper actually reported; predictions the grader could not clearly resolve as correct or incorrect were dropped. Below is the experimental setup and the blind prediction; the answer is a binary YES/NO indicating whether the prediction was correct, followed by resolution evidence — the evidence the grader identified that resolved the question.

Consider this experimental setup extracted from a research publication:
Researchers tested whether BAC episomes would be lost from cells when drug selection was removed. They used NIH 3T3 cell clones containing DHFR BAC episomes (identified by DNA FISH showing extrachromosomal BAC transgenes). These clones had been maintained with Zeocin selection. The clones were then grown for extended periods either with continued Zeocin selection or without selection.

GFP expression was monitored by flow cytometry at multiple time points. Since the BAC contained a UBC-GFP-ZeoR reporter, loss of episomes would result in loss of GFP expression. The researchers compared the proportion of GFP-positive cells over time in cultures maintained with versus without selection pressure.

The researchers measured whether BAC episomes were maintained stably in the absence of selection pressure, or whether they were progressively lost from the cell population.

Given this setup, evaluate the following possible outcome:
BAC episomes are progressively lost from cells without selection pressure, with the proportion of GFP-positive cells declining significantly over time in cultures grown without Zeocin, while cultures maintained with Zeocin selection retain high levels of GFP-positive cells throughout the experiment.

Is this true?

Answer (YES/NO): YES